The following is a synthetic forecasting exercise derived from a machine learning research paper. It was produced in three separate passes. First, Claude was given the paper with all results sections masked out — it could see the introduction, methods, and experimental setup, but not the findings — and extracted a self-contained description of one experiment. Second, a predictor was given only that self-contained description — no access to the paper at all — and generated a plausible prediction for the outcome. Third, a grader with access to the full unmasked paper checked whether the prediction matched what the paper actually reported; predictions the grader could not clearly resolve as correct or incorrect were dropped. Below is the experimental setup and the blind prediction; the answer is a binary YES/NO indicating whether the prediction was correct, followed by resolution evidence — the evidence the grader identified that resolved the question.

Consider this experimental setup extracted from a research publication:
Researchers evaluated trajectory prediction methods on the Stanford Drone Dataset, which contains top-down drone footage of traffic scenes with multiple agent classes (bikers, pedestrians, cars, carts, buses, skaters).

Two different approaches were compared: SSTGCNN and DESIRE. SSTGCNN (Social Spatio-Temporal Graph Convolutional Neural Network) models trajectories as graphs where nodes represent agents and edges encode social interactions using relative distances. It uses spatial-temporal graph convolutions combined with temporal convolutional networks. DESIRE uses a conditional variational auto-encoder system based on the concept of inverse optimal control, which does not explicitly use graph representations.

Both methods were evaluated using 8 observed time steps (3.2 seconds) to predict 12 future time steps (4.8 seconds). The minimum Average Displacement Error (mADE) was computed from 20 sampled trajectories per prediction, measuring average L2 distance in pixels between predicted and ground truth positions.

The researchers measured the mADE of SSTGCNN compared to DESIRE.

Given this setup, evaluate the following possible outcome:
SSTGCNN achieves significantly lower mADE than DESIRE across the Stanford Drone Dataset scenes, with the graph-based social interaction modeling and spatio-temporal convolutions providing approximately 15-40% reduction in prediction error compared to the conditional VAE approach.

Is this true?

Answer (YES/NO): NO